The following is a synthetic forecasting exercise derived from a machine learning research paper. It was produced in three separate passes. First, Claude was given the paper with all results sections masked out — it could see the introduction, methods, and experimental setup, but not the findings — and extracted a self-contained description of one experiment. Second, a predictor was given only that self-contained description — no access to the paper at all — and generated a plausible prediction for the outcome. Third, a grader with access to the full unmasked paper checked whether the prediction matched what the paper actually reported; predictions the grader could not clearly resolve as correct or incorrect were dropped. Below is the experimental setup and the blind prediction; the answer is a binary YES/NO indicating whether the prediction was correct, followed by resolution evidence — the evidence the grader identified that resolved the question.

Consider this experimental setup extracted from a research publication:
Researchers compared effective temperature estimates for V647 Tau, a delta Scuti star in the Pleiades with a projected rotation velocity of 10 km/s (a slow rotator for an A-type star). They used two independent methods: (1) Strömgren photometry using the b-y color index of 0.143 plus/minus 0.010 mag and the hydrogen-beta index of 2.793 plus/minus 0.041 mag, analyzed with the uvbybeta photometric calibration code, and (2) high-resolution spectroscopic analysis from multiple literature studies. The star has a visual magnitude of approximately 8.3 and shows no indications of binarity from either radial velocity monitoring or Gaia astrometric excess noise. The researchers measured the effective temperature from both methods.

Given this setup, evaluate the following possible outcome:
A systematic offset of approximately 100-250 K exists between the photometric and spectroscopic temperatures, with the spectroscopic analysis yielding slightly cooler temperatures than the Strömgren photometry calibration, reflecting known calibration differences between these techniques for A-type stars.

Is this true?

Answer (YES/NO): NO